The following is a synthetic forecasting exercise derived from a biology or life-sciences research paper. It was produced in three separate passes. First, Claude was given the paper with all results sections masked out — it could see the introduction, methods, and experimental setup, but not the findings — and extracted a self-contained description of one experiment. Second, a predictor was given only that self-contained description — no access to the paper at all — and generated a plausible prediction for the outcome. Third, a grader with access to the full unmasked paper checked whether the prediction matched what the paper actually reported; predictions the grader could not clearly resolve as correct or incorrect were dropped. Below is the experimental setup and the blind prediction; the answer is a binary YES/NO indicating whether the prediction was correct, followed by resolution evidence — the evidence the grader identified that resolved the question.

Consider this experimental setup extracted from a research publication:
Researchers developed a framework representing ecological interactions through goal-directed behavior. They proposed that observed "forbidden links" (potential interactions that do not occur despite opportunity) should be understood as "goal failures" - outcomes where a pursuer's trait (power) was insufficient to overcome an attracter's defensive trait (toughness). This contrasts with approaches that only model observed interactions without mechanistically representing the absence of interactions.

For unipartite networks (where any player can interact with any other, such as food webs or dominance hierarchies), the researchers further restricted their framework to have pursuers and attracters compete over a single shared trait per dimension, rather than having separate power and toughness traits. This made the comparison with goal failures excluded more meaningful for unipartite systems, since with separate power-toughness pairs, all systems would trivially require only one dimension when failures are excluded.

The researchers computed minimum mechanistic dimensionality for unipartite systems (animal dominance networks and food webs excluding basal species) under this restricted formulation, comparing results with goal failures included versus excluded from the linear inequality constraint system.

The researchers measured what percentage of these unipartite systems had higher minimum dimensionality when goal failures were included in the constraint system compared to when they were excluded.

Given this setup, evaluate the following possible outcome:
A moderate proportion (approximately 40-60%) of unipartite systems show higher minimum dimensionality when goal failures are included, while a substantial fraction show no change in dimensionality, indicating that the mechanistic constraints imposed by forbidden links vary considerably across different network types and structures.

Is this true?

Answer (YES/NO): NO